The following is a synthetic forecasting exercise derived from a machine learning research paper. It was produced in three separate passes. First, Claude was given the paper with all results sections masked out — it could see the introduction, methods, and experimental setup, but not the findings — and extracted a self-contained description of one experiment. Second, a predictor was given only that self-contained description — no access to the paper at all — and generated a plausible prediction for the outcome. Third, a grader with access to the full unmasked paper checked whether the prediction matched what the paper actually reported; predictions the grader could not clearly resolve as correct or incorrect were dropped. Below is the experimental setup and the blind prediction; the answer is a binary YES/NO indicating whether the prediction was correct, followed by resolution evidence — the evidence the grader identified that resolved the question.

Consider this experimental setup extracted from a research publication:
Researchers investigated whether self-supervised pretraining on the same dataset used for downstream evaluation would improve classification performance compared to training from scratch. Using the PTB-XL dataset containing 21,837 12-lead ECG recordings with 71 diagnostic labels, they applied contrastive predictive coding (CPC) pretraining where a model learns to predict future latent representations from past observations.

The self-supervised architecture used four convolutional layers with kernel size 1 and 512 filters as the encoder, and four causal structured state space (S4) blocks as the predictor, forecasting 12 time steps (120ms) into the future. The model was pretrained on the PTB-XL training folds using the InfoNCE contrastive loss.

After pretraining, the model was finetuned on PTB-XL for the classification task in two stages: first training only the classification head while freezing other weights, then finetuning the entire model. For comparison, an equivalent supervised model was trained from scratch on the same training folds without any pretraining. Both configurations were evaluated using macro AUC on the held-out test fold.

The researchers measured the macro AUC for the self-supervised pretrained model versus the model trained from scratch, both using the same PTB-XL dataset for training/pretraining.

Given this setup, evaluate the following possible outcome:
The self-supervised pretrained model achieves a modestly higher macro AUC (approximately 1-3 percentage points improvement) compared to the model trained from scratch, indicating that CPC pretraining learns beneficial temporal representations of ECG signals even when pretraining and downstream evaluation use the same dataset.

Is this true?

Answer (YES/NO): NO